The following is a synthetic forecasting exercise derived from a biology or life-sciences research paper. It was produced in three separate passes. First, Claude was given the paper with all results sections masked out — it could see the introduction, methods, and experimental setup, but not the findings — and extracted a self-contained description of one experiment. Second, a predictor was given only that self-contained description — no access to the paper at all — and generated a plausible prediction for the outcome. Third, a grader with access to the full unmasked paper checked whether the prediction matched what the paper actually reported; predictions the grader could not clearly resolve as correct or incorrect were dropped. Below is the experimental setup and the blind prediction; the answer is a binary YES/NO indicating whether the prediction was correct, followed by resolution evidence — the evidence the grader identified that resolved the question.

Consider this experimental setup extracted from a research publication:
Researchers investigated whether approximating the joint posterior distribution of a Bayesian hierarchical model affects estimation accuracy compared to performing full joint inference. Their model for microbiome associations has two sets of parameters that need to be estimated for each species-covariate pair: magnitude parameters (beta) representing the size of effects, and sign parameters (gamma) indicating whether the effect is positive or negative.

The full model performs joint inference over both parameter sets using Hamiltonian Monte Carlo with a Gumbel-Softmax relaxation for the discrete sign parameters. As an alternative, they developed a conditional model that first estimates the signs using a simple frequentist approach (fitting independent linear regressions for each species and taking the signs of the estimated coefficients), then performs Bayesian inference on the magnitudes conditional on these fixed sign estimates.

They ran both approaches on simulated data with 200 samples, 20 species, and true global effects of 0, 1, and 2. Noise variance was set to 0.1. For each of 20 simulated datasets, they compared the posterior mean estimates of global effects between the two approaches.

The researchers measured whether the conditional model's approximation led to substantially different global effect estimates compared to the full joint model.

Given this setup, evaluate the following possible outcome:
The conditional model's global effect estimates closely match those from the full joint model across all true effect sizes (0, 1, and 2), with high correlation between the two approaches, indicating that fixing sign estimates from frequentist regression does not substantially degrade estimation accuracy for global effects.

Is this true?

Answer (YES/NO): YES